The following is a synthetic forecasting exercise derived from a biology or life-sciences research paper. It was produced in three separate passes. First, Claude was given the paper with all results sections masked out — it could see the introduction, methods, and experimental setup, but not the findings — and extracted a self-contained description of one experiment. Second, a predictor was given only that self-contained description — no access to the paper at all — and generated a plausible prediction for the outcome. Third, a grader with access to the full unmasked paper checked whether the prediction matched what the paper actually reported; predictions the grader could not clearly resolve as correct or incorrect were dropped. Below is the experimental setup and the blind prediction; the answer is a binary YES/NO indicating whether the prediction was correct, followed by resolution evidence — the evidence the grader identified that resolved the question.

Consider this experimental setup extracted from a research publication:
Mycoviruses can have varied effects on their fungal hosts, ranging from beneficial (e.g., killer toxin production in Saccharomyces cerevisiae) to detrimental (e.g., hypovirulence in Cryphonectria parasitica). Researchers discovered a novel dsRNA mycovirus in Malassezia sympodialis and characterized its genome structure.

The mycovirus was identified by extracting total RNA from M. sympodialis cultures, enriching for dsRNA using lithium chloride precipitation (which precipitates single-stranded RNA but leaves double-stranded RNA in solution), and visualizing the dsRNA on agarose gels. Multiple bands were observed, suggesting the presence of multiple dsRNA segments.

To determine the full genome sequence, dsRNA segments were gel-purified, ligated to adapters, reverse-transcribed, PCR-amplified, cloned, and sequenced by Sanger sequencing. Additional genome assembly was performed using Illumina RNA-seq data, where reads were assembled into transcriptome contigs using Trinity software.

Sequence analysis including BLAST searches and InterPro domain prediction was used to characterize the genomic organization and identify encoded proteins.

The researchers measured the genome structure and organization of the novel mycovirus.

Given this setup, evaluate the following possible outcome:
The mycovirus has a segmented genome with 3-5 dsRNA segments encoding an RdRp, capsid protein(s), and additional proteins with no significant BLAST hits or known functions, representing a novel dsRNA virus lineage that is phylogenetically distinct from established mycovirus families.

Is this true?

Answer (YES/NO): NO